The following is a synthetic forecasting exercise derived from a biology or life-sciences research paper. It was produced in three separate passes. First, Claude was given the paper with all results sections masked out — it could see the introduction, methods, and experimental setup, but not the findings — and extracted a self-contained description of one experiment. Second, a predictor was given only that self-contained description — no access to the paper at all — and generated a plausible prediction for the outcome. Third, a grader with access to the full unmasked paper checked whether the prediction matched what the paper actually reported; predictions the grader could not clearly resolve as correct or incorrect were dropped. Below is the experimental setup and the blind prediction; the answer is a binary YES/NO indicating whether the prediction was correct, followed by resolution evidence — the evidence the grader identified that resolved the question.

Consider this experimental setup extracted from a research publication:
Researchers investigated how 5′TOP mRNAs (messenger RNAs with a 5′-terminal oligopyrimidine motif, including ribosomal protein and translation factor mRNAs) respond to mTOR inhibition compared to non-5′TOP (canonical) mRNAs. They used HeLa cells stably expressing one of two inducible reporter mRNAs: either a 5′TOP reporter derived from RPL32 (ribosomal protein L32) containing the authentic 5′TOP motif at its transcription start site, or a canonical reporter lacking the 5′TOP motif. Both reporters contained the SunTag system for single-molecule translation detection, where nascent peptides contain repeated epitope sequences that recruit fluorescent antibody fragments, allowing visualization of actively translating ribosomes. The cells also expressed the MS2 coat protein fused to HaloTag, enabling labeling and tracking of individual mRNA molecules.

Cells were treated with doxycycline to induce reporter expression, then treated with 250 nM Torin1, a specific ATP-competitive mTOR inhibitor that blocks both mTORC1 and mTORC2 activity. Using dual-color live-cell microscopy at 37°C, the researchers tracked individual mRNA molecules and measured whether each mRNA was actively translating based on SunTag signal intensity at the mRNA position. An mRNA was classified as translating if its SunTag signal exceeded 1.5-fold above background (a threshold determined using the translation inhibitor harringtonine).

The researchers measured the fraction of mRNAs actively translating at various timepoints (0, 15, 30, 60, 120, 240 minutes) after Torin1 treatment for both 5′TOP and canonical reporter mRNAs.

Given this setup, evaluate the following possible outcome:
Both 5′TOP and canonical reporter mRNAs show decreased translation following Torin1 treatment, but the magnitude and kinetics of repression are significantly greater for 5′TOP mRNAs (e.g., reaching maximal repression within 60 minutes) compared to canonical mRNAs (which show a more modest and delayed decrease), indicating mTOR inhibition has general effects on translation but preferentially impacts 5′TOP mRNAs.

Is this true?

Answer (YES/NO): NO